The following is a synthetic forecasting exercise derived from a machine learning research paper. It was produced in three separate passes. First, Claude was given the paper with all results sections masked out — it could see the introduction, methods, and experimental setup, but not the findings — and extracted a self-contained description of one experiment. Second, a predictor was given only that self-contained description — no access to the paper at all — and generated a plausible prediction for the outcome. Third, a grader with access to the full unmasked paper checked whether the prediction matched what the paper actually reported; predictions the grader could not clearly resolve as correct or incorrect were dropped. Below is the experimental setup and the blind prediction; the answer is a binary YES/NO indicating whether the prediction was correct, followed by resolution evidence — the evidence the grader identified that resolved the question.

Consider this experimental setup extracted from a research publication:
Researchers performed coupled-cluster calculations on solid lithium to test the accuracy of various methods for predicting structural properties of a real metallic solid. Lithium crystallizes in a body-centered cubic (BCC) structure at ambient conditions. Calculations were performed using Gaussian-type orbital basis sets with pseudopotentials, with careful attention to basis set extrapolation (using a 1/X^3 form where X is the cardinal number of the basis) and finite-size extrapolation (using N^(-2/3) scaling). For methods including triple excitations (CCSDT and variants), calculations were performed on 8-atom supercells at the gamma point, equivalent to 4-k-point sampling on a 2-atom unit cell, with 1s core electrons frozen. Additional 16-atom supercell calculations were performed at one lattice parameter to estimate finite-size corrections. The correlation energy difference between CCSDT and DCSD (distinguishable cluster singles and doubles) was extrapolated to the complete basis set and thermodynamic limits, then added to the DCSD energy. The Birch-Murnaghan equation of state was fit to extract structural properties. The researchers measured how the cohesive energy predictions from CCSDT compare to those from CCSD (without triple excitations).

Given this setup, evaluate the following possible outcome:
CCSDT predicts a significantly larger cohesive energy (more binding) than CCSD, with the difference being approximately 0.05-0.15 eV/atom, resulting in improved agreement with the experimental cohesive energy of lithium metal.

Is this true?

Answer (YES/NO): YES